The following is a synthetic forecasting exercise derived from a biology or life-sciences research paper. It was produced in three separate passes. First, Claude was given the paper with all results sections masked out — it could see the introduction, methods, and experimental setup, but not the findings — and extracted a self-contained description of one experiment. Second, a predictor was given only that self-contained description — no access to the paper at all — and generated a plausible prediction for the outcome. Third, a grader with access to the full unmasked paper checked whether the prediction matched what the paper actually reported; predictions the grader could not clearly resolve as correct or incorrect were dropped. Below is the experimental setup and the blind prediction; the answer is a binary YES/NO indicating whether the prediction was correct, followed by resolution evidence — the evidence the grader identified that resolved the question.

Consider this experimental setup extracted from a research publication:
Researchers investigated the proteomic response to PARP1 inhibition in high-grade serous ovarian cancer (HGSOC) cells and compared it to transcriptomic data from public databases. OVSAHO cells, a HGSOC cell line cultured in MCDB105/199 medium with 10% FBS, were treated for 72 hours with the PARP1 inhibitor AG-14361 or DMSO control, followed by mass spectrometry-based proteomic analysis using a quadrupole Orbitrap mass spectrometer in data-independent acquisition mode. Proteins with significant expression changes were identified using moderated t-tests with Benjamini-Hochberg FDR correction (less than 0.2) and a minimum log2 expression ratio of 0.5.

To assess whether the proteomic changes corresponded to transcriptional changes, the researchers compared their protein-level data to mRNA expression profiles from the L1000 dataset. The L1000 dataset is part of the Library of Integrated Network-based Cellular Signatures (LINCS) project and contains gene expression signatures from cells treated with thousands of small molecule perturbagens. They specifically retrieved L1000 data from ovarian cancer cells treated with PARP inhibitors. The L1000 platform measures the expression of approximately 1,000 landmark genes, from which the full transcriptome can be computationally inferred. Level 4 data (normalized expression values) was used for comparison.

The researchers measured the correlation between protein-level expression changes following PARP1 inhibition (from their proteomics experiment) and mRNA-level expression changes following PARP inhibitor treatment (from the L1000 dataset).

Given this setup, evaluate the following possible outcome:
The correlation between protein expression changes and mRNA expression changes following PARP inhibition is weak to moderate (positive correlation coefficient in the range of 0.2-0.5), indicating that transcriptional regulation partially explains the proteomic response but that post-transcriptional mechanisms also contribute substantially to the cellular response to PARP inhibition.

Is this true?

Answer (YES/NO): YES